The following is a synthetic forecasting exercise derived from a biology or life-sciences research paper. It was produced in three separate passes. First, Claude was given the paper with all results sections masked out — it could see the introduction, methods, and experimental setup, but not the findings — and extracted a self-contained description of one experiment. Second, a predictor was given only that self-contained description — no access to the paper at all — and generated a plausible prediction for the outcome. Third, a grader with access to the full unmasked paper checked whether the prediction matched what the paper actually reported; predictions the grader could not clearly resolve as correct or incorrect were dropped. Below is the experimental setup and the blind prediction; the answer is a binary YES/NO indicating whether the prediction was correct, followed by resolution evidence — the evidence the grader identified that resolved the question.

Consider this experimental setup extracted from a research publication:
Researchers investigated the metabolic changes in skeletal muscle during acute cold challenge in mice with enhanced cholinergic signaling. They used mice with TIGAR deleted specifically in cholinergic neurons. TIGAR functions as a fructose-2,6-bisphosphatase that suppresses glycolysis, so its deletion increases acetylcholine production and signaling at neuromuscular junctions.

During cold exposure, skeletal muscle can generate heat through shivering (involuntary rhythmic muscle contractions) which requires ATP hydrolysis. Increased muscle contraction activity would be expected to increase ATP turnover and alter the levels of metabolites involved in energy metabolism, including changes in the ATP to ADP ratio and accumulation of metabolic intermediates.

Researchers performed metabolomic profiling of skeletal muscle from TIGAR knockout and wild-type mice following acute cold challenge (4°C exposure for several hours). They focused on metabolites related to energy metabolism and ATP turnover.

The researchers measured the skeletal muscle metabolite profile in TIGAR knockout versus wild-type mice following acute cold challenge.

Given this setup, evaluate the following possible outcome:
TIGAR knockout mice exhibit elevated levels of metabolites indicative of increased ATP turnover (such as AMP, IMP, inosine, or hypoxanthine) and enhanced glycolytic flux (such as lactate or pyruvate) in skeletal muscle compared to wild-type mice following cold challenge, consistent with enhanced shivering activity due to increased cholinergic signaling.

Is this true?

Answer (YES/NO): NO